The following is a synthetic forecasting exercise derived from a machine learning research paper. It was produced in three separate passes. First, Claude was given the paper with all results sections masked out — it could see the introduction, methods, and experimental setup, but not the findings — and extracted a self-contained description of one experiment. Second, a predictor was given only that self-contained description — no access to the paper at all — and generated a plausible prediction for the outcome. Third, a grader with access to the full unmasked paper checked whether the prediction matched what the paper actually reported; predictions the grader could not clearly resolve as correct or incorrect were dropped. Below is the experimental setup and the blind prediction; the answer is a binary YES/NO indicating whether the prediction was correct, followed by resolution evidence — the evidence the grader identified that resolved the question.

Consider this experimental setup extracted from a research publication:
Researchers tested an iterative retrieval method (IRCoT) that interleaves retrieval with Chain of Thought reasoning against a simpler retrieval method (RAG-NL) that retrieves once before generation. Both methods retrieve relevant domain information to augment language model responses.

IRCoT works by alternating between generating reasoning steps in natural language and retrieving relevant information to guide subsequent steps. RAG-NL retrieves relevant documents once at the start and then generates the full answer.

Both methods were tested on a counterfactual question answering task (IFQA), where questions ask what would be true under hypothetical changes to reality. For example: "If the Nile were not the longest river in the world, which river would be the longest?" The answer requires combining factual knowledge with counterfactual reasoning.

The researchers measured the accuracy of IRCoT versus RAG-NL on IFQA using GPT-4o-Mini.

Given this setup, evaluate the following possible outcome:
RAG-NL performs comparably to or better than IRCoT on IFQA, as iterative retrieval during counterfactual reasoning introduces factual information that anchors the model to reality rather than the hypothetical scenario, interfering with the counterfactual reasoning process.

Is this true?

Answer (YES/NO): NO